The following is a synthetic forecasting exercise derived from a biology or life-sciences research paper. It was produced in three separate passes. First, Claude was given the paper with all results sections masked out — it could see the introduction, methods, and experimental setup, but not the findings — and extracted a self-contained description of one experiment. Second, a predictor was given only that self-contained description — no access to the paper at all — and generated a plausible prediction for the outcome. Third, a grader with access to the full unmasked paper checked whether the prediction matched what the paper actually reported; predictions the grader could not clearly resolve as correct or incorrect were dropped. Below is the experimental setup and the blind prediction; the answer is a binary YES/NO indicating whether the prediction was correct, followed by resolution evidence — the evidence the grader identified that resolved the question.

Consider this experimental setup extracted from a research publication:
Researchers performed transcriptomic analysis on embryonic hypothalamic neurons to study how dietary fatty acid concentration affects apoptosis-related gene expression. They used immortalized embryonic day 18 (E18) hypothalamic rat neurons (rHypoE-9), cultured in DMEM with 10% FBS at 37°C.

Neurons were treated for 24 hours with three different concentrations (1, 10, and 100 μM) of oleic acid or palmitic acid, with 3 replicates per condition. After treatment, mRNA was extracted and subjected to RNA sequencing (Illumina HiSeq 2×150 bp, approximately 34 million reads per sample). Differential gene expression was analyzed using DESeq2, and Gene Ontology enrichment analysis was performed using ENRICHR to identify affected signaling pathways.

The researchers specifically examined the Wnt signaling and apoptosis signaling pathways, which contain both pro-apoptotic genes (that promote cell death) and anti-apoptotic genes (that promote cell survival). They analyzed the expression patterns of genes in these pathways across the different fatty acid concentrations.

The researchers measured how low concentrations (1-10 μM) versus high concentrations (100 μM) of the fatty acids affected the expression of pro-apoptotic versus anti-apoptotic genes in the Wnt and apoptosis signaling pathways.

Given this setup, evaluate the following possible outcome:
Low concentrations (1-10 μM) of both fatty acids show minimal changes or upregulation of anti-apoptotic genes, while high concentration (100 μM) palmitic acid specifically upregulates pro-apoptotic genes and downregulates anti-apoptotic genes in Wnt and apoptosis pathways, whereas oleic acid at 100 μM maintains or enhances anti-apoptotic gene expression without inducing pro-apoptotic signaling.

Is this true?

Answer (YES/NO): NO